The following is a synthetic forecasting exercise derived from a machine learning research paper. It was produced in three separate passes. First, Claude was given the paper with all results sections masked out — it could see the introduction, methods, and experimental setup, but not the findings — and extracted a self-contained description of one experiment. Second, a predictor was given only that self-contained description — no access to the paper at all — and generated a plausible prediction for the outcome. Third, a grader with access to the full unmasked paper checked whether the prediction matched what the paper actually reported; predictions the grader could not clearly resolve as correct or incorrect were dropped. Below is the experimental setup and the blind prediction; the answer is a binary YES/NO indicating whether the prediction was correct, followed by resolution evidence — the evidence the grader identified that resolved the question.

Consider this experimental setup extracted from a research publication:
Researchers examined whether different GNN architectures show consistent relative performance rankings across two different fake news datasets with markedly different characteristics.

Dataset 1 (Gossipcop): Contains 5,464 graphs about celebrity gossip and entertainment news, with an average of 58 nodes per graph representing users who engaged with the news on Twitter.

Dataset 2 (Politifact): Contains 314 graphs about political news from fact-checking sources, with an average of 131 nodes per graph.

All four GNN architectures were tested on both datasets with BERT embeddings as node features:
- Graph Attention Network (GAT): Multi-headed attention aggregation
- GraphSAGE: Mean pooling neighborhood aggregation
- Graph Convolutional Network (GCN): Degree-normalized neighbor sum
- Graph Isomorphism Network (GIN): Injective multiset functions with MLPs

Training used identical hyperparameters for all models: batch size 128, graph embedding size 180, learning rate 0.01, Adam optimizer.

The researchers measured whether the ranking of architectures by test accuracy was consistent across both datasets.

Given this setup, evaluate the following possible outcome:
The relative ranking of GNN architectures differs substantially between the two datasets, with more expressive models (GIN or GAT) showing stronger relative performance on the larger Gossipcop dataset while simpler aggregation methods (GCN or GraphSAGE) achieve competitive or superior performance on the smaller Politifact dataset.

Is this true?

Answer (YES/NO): NO